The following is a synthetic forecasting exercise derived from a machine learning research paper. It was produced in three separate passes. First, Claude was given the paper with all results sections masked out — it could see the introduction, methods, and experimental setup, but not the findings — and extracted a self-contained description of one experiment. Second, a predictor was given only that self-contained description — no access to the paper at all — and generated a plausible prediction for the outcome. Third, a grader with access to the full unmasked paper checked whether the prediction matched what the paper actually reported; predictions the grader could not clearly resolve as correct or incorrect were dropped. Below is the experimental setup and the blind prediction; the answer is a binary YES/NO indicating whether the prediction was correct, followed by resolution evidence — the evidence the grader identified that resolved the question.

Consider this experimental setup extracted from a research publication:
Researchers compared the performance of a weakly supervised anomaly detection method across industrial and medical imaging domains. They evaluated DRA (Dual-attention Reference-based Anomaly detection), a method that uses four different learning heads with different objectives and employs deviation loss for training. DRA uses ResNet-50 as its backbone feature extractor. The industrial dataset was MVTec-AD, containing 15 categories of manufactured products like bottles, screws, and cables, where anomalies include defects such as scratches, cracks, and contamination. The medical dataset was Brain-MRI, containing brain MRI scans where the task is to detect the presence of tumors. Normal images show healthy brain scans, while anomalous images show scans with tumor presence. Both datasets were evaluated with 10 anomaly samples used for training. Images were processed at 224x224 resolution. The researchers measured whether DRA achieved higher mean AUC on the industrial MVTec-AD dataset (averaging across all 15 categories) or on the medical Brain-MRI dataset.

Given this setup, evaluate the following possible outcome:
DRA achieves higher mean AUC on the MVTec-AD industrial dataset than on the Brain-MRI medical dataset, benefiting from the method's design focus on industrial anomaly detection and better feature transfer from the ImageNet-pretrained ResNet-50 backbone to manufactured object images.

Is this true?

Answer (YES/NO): NO